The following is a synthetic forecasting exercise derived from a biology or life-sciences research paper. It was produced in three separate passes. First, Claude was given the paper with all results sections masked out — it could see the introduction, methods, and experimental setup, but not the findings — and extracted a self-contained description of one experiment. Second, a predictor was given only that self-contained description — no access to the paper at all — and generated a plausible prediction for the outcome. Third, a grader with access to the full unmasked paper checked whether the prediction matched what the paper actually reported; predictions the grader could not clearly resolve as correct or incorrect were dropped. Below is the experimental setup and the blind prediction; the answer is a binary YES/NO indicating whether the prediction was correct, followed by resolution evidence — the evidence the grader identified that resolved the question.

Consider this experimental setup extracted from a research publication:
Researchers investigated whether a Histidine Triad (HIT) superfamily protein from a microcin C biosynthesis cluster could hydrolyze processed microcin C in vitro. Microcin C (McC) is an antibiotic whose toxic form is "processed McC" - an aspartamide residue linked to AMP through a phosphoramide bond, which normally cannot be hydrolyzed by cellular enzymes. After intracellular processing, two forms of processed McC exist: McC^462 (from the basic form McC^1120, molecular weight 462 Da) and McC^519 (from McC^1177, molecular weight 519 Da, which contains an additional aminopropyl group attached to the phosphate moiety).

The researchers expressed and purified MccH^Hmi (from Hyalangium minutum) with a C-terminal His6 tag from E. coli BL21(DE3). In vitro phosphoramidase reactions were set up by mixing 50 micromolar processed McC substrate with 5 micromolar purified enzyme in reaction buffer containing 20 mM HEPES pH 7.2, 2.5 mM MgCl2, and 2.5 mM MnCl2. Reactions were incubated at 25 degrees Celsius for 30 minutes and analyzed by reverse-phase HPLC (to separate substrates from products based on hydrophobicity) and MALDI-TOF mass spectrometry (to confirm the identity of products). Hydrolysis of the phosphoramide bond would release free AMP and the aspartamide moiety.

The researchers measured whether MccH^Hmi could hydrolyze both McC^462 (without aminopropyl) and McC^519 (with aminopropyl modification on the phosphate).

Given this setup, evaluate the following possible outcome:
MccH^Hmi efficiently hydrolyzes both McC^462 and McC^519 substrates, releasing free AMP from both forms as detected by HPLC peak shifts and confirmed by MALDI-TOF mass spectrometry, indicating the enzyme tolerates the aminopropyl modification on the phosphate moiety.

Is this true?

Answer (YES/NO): NO